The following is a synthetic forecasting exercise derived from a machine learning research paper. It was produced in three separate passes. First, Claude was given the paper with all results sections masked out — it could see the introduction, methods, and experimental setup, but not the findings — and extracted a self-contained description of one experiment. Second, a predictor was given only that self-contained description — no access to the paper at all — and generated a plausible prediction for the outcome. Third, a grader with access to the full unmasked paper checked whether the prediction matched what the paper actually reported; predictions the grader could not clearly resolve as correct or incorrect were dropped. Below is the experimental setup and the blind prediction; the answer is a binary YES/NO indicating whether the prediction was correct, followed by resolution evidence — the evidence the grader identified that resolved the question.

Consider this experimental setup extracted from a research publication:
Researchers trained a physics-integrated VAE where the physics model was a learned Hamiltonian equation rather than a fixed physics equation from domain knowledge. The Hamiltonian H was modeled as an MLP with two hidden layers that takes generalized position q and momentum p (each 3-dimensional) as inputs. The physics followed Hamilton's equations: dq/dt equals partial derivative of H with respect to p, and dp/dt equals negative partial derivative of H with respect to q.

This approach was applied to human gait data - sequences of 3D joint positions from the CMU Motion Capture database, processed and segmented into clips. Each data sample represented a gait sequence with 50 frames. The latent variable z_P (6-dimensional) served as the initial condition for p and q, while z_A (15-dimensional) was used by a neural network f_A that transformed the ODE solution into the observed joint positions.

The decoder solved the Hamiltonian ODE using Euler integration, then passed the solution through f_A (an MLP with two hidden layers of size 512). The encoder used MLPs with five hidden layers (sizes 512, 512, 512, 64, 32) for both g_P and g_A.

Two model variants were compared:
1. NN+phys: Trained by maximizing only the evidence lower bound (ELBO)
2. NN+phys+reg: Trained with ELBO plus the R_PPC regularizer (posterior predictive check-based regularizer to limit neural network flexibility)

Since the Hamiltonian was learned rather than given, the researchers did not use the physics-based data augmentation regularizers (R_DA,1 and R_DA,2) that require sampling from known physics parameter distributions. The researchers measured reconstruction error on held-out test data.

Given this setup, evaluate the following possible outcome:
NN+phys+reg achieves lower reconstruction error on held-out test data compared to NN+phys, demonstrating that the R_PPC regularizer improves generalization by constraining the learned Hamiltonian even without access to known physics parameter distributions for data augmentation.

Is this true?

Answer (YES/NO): YES